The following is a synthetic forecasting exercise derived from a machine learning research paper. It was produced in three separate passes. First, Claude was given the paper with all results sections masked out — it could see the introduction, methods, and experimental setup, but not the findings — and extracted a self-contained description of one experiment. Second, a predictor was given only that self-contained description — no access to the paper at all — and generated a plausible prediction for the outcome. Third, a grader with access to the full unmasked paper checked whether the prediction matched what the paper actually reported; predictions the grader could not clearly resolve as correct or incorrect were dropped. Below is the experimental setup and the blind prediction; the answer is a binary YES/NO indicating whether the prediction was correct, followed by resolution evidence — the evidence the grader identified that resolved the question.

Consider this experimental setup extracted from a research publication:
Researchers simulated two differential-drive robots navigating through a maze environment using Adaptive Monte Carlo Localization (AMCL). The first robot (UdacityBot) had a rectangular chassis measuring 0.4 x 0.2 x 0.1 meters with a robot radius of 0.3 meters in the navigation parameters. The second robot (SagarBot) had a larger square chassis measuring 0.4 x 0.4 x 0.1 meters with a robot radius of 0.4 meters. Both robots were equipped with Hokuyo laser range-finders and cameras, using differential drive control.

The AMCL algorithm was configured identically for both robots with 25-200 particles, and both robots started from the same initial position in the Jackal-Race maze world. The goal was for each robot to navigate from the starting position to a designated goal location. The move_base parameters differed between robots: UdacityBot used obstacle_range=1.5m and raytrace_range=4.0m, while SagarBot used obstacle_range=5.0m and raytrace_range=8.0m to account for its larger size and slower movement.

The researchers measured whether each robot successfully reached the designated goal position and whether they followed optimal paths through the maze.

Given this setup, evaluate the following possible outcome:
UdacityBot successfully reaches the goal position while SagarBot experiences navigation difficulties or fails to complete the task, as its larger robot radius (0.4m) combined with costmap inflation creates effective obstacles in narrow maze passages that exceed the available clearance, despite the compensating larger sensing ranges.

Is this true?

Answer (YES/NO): NO